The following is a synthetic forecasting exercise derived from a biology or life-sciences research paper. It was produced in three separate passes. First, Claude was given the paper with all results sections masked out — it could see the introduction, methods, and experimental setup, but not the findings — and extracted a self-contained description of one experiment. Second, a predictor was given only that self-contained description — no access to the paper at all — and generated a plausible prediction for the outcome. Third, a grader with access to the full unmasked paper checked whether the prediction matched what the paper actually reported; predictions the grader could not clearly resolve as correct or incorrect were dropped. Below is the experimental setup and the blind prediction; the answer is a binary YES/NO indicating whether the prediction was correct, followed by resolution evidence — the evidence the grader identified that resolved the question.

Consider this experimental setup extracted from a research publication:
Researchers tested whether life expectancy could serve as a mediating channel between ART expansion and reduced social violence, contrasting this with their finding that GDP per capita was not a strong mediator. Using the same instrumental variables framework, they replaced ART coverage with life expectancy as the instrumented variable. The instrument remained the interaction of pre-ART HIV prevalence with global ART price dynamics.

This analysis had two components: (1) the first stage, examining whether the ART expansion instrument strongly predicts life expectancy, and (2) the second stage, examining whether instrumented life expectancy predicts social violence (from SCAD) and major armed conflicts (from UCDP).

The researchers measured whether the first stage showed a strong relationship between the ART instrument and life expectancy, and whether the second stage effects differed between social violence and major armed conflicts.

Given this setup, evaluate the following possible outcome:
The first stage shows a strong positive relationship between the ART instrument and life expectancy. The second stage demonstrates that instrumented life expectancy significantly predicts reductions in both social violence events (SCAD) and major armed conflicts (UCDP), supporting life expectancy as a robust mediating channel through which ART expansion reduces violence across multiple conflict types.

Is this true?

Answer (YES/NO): NO